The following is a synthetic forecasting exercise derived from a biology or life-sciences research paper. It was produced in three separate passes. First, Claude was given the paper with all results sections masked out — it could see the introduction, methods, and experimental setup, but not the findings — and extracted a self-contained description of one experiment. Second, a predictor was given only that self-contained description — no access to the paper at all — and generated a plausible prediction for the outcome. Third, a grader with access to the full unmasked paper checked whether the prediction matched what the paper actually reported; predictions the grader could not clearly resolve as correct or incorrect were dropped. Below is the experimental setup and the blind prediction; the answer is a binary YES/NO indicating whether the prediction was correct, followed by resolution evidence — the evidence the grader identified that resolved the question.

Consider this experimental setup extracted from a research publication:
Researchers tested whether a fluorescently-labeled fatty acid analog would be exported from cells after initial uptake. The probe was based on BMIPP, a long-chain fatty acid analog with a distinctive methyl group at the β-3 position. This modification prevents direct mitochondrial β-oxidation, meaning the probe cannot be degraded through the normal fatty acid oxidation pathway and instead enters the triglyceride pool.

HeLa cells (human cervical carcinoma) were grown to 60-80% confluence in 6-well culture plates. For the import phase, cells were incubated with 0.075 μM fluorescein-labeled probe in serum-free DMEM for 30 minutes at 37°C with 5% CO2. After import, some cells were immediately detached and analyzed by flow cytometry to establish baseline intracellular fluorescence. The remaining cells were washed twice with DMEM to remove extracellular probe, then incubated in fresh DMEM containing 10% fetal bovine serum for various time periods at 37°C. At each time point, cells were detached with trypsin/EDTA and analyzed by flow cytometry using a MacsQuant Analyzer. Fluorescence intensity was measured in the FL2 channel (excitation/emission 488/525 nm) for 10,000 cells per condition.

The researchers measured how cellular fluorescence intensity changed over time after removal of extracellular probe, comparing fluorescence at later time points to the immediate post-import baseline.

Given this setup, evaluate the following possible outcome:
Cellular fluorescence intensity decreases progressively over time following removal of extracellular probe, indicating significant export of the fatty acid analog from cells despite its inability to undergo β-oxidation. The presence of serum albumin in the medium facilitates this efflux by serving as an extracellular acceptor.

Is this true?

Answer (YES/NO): NO